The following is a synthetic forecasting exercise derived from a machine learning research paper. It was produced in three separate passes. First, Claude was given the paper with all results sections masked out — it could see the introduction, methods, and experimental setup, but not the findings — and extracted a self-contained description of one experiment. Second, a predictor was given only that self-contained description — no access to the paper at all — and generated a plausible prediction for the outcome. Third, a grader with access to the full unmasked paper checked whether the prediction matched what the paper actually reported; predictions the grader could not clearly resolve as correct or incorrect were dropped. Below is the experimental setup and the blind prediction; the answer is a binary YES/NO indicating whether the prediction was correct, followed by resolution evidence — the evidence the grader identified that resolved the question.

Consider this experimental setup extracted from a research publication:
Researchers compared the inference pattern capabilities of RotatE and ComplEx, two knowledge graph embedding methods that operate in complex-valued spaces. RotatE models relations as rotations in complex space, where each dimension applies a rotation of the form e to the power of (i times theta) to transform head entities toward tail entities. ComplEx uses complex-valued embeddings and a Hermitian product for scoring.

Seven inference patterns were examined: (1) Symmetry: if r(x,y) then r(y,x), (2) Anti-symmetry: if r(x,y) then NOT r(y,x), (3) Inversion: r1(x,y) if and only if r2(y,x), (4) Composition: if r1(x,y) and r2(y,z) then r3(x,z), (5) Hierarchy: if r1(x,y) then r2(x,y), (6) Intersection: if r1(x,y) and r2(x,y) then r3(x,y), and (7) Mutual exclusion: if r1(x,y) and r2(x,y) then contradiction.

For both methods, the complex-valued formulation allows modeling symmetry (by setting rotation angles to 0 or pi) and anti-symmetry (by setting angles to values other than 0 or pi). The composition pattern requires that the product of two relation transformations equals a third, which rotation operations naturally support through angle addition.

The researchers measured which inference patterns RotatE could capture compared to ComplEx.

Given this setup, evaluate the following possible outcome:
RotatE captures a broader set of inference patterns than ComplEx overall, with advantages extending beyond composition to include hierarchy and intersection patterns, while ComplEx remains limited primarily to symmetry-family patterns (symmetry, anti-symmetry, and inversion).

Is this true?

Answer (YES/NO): NO